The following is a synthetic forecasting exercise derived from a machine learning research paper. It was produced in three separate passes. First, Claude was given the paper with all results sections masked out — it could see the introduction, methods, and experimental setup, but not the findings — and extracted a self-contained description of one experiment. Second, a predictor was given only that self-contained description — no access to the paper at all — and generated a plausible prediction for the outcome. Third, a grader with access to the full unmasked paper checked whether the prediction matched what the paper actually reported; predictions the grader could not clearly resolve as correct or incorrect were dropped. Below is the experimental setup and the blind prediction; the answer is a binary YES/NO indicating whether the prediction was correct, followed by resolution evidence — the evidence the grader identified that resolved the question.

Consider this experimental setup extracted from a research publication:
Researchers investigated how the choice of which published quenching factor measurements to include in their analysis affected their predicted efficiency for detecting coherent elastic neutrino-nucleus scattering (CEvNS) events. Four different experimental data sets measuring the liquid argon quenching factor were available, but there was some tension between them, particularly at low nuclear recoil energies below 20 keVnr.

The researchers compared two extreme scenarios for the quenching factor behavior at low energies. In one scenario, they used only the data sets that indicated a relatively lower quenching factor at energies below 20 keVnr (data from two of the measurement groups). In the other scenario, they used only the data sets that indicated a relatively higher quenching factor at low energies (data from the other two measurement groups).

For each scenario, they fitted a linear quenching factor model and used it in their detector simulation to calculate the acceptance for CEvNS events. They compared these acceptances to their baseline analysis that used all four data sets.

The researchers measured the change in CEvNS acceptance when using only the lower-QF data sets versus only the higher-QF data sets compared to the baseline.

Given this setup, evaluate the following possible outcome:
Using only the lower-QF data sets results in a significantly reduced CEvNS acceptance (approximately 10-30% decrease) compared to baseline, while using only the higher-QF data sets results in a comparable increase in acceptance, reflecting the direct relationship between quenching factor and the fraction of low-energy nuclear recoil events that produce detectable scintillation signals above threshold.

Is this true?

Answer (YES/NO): NO